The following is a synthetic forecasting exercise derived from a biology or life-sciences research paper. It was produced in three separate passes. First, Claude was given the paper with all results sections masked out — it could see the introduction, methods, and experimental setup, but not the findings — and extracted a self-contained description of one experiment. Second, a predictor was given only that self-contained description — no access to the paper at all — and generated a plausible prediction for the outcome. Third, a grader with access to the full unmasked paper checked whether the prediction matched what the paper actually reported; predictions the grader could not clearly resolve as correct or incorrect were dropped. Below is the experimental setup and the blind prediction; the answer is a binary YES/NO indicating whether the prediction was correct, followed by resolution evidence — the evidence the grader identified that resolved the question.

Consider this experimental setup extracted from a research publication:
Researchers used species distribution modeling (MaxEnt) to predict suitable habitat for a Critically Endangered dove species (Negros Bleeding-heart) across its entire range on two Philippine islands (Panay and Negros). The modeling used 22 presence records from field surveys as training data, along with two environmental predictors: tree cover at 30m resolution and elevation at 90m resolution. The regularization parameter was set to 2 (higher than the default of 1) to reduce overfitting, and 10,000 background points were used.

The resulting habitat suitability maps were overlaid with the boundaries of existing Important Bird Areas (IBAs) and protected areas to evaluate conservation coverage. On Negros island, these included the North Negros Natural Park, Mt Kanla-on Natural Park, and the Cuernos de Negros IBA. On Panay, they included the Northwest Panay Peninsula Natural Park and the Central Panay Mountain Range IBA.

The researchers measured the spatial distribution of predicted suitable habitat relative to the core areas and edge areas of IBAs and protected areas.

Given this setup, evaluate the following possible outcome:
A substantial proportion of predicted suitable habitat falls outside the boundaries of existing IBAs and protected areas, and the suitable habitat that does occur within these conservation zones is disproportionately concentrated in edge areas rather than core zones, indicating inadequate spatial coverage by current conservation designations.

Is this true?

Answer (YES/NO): YES